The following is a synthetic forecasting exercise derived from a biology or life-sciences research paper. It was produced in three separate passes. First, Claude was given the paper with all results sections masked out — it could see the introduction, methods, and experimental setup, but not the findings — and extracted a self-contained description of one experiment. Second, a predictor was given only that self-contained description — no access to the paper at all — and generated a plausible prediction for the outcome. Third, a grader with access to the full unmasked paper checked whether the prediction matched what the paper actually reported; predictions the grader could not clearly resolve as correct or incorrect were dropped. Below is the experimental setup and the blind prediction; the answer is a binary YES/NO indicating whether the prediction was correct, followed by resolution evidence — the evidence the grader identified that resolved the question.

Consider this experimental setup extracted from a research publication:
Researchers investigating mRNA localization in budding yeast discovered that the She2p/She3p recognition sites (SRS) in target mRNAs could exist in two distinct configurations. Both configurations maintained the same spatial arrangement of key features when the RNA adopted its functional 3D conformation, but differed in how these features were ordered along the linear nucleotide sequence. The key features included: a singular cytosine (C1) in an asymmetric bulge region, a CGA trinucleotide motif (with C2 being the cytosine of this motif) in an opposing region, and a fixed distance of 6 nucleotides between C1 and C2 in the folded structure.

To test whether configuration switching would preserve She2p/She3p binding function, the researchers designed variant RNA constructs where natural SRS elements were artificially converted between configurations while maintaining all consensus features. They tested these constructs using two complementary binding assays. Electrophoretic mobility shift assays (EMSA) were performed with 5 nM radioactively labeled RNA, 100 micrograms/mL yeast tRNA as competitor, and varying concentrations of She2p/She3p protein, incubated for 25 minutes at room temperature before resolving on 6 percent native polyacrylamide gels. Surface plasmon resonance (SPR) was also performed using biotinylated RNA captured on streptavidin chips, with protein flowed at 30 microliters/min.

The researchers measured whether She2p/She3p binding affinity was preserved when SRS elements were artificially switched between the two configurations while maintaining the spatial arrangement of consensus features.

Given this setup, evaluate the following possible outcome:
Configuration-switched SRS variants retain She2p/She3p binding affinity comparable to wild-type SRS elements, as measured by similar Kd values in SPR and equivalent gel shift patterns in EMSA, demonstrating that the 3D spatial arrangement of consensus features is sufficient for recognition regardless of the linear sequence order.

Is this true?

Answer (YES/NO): NO